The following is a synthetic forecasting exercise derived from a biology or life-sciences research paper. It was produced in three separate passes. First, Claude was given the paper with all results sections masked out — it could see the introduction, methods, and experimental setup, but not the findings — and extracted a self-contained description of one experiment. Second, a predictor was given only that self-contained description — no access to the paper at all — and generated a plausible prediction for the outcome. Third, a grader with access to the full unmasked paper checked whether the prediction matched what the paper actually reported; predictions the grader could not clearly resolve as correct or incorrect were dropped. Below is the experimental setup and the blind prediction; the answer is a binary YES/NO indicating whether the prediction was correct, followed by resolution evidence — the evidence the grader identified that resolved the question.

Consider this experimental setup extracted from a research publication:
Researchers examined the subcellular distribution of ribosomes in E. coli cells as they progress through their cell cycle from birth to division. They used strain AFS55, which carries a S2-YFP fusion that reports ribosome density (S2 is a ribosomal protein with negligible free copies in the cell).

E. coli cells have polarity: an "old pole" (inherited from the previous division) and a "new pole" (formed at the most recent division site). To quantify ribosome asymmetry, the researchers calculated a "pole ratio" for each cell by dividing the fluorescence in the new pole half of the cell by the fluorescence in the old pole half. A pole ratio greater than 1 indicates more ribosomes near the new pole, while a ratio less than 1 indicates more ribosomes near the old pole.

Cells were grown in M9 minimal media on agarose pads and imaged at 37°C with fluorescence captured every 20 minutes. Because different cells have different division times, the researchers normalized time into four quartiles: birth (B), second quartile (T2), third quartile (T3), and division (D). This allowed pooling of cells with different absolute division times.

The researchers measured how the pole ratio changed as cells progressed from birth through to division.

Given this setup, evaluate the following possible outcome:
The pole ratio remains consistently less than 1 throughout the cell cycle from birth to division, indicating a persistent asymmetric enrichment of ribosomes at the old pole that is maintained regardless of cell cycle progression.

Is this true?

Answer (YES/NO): NO